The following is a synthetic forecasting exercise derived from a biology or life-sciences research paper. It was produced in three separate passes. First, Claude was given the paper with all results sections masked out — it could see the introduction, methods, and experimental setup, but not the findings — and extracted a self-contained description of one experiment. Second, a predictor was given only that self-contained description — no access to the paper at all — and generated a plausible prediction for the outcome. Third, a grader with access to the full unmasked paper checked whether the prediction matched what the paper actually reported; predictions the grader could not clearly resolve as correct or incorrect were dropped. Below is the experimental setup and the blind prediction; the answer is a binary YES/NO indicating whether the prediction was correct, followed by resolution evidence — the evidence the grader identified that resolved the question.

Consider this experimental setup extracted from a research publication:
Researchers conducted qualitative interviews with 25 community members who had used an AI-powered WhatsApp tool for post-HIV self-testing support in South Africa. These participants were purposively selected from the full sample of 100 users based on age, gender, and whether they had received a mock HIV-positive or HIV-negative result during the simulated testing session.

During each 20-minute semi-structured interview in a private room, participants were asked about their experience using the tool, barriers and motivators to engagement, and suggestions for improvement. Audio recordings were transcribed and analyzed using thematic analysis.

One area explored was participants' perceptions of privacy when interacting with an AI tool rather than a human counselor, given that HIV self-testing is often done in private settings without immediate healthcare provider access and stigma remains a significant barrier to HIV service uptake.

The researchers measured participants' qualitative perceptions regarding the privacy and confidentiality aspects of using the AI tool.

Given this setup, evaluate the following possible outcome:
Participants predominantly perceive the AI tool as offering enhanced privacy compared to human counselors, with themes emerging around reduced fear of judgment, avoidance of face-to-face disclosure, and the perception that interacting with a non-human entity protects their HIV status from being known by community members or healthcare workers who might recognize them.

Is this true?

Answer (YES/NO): YES